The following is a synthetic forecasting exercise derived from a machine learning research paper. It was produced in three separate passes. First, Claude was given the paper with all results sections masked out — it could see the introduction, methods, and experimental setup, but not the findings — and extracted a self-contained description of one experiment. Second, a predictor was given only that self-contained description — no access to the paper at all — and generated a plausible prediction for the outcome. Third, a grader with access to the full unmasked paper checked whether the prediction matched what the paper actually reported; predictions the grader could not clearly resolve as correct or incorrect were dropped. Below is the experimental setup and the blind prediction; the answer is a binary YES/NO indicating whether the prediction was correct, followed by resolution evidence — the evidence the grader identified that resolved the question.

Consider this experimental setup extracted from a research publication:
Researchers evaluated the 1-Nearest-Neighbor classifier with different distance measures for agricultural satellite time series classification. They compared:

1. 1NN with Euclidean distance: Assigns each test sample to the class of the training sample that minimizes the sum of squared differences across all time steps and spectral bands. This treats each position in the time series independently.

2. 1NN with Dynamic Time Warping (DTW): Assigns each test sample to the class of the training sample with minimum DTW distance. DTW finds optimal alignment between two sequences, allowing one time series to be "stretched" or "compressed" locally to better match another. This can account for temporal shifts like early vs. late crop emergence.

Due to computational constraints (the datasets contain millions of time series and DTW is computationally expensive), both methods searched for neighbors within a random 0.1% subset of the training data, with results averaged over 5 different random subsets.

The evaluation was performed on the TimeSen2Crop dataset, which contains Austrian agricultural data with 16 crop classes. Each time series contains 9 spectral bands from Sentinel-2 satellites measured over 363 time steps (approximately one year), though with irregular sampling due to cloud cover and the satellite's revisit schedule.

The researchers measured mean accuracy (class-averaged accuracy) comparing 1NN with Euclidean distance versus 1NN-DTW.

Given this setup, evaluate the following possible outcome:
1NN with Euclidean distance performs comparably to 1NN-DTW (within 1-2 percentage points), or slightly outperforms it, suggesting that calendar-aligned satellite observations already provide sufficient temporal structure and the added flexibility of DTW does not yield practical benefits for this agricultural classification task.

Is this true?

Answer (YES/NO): NO